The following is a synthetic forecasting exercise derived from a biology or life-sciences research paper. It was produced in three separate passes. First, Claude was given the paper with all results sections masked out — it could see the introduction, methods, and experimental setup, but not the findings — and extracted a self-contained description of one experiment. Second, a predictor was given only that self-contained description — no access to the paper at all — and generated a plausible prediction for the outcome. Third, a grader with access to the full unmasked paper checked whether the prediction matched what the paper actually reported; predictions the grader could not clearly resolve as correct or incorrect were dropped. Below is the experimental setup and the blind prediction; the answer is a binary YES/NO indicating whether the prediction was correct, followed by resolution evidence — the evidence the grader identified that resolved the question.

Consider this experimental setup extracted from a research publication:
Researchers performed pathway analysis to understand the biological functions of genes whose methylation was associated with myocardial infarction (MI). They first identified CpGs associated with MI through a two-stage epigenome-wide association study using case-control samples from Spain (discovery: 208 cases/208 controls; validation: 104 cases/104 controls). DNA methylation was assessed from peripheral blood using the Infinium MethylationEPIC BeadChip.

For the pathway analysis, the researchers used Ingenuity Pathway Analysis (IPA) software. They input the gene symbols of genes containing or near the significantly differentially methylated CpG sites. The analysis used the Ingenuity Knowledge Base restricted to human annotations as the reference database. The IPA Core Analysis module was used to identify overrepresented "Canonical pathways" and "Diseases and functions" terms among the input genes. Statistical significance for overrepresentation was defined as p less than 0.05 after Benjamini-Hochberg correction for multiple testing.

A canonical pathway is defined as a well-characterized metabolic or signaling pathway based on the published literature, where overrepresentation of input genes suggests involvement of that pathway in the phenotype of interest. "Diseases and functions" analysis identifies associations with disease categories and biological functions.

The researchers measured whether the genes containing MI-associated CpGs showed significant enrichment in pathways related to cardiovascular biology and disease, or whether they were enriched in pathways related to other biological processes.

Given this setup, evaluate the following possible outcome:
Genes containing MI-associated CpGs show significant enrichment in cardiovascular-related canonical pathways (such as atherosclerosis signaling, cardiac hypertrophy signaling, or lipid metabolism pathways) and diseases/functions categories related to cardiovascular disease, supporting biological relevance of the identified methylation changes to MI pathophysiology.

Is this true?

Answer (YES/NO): YES